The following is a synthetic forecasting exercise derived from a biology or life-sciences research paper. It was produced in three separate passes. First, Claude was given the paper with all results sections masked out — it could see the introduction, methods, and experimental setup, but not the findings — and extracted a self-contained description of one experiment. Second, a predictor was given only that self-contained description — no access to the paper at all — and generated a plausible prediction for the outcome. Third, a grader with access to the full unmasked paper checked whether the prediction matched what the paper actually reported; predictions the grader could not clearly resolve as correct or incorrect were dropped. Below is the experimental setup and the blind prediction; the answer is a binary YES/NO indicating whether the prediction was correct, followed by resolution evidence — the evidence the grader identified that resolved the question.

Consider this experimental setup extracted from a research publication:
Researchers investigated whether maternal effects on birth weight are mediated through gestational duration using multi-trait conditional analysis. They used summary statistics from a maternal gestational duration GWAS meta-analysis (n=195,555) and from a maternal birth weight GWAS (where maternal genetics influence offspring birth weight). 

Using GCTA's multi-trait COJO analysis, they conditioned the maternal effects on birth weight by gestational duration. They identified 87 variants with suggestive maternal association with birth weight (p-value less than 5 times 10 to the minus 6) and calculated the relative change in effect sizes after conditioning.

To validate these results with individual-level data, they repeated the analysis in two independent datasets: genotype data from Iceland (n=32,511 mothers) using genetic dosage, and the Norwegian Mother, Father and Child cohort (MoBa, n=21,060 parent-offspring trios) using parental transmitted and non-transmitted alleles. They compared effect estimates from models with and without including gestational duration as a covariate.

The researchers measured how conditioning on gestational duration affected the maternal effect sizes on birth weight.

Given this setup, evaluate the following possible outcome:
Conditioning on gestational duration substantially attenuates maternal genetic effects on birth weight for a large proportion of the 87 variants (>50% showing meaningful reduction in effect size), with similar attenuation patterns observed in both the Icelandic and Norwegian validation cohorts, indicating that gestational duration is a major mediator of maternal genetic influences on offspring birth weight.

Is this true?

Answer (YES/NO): YES